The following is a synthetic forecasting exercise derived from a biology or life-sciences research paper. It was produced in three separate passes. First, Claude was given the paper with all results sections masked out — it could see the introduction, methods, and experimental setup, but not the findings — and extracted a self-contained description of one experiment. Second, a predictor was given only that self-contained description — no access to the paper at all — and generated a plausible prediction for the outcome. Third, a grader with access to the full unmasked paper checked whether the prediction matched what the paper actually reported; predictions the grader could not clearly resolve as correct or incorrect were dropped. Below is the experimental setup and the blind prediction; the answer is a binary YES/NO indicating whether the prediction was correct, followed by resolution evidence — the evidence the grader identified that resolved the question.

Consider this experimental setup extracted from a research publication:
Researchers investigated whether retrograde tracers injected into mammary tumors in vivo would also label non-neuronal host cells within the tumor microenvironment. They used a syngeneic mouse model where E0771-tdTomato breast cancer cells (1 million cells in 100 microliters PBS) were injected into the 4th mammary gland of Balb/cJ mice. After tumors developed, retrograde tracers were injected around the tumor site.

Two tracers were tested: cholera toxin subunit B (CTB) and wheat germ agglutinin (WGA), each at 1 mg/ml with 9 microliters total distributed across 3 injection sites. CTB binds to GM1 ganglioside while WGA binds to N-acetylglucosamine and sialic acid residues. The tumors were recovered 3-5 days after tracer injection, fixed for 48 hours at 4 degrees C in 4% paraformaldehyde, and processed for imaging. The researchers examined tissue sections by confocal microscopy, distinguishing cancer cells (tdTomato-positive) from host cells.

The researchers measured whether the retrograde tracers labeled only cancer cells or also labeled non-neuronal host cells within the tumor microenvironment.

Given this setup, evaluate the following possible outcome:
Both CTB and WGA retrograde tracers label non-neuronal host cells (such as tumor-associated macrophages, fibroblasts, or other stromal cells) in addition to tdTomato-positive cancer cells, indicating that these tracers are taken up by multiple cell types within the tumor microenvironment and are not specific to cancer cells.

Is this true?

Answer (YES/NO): YES